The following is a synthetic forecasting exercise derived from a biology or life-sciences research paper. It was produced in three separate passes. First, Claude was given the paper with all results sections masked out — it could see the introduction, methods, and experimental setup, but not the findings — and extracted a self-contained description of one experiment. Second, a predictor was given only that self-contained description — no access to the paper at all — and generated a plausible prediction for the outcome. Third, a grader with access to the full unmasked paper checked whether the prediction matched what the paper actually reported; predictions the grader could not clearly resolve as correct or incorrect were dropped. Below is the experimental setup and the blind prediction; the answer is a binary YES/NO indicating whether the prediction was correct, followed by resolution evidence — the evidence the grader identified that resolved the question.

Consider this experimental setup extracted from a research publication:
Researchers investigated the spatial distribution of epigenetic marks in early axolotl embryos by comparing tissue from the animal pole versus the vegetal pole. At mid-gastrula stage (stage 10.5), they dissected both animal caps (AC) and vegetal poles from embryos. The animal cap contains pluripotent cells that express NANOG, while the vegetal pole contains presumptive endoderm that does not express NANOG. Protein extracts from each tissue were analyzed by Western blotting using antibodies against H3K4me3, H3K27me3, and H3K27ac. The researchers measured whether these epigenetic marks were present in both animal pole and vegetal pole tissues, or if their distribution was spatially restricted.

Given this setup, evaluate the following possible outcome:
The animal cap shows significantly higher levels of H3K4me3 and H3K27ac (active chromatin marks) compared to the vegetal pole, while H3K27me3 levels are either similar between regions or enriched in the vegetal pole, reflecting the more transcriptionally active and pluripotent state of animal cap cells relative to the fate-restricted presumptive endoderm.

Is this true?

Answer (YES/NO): NO